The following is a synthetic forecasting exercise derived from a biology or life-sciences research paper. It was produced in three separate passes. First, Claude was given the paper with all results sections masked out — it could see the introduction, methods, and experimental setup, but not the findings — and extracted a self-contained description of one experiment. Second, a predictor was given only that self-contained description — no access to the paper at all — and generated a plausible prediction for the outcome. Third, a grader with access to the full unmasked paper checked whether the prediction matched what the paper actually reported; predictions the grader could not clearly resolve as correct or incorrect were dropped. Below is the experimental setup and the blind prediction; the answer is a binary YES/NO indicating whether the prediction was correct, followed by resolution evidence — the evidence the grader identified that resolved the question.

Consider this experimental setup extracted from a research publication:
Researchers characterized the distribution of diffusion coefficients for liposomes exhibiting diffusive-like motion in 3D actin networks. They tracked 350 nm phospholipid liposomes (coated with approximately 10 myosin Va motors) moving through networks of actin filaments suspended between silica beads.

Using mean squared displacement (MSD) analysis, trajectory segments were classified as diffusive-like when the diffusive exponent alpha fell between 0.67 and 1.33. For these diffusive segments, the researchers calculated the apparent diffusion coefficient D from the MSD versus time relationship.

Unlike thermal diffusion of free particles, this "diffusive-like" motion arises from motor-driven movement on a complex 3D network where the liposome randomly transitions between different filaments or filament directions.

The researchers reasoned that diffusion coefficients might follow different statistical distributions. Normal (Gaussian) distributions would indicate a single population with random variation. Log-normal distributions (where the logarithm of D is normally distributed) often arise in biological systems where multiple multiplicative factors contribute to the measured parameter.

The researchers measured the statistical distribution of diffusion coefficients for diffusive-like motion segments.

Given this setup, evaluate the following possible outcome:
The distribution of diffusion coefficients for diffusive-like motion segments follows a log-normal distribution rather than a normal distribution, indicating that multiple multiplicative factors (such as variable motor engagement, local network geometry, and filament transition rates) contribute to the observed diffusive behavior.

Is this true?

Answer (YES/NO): YES